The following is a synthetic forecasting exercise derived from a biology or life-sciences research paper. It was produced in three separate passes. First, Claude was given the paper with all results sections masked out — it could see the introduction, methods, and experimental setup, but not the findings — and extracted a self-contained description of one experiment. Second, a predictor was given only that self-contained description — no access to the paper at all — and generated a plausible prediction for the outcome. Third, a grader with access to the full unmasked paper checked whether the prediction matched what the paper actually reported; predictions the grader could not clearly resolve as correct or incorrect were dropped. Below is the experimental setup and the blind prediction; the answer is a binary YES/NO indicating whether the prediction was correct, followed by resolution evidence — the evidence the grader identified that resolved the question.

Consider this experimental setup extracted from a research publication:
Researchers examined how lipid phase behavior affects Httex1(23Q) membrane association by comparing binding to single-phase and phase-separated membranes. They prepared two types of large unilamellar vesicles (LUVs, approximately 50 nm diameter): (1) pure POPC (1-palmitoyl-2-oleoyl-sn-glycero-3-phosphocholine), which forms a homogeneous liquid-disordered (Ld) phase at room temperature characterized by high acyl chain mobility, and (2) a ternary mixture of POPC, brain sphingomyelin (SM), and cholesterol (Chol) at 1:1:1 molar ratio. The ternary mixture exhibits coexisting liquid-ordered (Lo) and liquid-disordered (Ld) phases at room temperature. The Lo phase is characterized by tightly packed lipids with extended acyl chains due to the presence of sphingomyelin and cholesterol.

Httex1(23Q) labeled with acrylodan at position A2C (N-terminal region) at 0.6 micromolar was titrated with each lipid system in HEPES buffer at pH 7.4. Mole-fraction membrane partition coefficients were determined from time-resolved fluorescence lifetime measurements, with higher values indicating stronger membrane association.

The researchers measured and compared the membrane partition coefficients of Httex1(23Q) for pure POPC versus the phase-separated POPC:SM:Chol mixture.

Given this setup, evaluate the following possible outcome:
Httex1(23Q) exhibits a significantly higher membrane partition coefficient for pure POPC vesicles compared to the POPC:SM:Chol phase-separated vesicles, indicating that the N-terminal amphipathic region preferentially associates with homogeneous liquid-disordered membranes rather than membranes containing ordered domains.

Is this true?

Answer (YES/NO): NO